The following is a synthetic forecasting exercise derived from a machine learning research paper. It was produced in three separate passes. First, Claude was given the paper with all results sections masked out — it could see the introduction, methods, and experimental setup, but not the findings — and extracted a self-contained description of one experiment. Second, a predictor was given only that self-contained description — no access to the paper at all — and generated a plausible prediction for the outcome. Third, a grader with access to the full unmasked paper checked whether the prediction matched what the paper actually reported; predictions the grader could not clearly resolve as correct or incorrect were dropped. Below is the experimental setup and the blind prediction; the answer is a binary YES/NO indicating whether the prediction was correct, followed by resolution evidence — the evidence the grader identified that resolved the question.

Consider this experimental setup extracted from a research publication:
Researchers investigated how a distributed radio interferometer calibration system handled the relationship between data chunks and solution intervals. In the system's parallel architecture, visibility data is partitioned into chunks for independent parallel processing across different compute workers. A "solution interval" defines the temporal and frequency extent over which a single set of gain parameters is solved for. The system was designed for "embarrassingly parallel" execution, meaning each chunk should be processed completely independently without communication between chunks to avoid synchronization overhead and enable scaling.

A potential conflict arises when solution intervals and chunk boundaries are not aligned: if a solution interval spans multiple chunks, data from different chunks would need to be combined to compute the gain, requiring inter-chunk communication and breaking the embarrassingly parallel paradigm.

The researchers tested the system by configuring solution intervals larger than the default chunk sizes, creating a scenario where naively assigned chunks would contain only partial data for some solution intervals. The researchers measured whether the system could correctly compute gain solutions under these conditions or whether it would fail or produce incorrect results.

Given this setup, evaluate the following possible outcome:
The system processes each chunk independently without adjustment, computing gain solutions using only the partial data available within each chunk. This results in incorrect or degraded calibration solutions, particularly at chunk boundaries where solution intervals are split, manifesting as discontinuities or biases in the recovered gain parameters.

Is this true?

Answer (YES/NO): NO